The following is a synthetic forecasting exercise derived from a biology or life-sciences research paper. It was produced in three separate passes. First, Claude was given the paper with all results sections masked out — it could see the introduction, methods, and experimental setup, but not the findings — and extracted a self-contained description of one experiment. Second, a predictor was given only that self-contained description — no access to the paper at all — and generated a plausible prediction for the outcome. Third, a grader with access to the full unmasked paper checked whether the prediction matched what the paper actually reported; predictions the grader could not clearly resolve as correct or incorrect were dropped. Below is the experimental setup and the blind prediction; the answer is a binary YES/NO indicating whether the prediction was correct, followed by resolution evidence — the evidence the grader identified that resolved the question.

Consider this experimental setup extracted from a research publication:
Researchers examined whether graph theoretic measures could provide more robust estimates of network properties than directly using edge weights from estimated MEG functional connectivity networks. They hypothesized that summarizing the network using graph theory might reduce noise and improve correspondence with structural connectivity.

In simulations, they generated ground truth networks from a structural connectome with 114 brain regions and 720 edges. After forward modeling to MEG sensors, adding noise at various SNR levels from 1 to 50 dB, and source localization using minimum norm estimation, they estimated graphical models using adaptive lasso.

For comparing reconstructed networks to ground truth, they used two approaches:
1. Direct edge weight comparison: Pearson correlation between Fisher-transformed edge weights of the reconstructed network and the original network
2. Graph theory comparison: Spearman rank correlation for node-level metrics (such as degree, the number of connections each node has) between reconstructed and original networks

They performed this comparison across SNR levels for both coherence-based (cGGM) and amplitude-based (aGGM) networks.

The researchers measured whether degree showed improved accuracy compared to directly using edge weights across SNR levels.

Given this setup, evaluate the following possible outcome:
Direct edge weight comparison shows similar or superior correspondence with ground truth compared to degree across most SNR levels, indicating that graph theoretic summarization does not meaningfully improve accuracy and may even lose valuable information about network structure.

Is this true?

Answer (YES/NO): NO